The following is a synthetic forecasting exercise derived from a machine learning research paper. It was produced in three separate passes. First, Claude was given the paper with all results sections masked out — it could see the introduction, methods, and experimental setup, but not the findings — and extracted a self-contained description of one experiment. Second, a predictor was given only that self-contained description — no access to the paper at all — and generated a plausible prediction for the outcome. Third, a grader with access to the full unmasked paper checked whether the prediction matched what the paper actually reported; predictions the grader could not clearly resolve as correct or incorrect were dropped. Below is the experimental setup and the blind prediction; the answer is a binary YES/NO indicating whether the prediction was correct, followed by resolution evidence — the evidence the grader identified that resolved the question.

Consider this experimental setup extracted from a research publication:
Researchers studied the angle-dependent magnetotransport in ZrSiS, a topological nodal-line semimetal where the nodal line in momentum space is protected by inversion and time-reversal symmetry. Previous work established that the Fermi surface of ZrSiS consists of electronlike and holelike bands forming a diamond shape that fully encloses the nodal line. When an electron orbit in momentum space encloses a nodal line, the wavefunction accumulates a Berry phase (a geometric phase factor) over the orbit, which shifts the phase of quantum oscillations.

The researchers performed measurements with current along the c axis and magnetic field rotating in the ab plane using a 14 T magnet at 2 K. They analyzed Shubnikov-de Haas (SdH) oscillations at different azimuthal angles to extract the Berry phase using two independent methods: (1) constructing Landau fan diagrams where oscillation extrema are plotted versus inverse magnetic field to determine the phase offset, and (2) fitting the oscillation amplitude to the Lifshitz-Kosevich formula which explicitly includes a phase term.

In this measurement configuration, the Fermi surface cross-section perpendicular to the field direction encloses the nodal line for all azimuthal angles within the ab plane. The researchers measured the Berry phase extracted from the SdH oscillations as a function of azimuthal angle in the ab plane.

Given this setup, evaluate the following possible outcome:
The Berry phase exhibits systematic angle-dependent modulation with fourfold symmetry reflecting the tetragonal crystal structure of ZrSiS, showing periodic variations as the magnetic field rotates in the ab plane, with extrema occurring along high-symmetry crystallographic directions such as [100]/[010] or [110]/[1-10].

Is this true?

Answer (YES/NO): NO